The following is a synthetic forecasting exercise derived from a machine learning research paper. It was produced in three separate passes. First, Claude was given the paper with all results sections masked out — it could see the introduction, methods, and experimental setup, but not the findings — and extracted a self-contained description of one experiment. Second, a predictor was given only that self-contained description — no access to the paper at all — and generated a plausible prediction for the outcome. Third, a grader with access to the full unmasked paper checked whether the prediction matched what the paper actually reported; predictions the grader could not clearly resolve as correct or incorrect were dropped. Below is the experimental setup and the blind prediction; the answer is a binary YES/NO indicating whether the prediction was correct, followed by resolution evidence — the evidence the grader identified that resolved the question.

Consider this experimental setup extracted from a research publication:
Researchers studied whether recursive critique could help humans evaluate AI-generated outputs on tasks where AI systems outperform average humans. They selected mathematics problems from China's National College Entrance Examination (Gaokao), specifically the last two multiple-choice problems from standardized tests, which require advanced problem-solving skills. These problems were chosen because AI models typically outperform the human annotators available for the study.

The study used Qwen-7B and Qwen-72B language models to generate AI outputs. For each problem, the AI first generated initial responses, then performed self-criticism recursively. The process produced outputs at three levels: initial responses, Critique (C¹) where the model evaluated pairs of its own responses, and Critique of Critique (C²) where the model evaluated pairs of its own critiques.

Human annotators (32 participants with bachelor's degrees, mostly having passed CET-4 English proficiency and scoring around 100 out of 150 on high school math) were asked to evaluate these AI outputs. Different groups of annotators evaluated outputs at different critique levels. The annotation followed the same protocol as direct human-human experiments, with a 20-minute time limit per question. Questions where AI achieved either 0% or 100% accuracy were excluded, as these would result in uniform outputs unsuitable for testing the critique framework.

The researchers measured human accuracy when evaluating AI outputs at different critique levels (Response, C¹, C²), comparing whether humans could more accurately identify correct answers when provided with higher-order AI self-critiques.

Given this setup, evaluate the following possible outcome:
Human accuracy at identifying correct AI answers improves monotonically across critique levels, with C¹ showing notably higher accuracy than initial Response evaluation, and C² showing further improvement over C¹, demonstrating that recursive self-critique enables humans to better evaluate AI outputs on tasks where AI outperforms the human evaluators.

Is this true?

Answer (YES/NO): YES